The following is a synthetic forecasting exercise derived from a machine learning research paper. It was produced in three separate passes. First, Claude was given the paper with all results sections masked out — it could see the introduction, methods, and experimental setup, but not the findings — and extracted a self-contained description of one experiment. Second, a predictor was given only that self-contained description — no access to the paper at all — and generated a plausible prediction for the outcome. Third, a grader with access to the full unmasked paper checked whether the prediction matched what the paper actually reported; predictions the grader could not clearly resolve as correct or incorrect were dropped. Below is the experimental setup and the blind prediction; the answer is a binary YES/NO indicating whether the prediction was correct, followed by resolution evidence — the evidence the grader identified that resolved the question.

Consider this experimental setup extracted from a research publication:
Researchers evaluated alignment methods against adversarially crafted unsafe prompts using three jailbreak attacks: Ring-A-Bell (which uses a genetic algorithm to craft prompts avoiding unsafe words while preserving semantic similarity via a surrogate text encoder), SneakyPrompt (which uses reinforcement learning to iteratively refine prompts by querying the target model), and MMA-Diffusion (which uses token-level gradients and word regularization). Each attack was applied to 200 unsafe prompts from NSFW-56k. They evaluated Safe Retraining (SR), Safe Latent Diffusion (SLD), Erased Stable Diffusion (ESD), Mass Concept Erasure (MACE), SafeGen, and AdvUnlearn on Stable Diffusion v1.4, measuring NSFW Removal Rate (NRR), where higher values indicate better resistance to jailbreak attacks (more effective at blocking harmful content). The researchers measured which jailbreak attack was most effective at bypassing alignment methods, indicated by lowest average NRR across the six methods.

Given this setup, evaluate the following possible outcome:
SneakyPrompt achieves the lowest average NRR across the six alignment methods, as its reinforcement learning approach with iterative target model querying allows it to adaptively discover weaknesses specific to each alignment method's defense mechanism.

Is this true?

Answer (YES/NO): NO